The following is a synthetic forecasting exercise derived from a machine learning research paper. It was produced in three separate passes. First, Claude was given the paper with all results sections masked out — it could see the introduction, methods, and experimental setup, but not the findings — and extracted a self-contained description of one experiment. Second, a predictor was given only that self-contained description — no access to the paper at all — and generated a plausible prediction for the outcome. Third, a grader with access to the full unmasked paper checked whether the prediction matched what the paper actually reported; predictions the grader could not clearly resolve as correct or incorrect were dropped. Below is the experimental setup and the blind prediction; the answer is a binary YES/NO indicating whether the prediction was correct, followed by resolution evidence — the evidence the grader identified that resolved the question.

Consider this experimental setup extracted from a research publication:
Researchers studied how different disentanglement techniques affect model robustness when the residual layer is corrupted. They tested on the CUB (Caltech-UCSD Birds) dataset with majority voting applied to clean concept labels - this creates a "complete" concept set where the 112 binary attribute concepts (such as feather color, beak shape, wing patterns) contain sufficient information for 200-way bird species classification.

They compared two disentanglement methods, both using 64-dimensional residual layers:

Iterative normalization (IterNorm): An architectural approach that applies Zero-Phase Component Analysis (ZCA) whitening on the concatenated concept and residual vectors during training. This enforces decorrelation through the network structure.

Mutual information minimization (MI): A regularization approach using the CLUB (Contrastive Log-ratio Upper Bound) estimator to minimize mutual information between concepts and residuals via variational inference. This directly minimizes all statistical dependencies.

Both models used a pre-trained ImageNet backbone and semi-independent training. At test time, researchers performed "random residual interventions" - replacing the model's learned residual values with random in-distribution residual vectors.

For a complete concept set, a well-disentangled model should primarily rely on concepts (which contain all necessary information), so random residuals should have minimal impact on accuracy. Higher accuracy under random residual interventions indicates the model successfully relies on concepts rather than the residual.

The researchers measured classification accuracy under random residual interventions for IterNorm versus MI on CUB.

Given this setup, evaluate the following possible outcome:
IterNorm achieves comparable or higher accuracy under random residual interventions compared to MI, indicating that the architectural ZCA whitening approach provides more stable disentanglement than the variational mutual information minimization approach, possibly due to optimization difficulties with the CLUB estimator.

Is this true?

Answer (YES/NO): NO